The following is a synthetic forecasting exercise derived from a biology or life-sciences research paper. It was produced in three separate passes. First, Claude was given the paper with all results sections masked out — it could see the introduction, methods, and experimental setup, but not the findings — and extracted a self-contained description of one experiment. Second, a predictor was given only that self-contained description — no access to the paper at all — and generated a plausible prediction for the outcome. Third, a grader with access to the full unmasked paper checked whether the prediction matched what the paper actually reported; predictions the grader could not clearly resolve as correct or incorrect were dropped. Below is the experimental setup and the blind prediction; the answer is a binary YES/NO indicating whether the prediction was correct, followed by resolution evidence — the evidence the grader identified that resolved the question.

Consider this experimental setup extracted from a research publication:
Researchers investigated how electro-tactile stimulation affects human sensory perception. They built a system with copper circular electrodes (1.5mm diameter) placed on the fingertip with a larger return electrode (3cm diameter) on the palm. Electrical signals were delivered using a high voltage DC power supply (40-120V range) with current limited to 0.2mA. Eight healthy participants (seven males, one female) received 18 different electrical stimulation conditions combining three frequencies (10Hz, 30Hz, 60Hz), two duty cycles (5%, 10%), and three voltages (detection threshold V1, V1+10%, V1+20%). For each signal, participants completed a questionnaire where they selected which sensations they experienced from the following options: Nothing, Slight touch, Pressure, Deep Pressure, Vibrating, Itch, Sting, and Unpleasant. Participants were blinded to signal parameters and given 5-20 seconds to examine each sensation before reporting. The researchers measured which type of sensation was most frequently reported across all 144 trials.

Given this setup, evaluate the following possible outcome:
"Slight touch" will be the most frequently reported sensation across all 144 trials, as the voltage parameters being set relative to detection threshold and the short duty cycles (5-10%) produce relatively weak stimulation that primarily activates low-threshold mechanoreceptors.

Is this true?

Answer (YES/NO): NO